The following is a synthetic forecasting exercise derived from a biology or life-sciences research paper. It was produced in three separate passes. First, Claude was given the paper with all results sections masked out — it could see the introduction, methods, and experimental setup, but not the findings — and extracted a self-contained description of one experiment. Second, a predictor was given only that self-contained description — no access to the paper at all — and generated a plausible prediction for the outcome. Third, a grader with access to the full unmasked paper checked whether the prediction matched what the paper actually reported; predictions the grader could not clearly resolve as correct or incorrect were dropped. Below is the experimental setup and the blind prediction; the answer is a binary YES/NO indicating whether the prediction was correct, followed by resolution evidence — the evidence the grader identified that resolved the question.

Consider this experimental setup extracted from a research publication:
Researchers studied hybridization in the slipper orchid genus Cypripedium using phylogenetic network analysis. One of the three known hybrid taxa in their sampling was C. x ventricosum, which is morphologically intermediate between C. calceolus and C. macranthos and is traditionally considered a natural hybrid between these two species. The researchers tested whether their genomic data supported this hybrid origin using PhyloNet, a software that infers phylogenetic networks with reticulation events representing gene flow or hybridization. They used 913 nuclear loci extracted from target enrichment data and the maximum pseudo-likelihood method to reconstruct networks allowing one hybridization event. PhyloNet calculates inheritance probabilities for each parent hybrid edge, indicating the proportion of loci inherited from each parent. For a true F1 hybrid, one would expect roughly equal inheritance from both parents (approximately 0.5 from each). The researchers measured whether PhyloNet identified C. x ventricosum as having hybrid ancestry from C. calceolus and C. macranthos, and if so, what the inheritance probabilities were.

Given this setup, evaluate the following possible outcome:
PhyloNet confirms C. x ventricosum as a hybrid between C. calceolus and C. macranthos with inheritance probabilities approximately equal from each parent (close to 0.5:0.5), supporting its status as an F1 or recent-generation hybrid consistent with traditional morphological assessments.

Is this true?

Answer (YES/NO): NO